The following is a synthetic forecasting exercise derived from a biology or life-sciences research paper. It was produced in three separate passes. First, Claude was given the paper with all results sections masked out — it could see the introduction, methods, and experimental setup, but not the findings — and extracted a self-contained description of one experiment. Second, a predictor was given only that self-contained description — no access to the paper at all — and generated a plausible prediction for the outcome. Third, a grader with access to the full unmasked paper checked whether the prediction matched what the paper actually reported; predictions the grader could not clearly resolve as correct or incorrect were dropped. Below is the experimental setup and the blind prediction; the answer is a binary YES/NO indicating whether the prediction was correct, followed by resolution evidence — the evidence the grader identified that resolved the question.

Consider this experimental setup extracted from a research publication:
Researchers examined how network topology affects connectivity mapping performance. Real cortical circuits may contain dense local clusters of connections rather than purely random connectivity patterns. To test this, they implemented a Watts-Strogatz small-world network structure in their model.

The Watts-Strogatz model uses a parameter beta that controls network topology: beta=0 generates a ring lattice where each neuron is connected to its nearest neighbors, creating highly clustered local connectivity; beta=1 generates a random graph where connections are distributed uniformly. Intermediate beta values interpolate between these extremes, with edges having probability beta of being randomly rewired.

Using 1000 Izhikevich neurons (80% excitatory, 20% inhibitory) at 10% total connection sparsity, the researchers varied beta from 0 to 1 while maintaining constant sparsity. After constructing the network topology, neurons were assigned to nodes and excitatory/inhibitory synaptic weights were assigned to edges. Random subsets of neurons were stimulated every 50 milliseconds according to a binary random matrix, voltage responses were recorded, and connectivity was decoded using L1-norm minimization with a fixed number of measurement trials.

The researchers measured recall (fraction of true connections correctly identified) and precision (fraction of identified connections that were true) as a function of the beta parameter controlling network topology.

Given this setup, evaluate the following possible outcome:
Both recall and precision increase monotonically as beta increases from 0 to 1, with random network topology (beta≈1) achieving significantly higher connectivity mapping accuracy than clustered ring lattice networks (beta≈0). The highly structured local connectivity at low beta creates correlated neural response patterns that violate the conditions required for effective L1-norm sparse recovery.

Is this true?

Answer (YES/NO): NO